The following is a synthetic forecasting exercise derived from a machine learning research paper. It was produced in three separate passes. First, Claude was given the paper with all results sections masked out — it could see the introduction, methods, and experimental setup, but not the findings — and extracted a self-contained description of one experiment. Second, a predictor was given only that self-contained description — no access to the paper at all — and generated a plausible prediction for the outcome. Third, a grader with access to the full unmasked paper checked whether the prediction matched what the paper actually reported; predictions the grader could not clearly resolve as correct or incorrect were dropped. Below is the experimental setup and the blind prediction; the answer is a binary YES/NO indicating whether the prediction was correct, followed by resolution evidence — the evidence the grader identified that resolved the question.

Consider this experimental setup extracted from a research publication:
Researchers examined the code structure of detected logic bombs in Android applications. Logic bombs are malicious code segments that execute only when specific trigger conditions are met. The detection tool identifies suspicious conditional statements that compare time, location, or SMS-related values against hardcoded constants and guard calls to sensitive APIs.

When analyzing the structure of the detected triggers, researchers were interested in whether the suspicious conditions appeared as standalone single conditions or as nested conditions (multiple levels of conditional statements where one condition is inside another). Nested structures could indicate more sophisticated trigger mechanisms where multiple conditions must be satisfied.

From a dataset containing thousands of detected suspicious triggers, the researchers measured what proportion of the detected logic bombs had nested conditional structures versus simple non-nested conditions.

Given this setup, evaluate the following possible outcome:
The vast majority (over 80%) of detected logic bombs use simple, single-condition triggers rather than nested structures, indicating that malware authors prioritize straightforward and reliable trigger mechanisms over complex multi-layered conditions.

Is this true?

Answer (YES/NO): YES